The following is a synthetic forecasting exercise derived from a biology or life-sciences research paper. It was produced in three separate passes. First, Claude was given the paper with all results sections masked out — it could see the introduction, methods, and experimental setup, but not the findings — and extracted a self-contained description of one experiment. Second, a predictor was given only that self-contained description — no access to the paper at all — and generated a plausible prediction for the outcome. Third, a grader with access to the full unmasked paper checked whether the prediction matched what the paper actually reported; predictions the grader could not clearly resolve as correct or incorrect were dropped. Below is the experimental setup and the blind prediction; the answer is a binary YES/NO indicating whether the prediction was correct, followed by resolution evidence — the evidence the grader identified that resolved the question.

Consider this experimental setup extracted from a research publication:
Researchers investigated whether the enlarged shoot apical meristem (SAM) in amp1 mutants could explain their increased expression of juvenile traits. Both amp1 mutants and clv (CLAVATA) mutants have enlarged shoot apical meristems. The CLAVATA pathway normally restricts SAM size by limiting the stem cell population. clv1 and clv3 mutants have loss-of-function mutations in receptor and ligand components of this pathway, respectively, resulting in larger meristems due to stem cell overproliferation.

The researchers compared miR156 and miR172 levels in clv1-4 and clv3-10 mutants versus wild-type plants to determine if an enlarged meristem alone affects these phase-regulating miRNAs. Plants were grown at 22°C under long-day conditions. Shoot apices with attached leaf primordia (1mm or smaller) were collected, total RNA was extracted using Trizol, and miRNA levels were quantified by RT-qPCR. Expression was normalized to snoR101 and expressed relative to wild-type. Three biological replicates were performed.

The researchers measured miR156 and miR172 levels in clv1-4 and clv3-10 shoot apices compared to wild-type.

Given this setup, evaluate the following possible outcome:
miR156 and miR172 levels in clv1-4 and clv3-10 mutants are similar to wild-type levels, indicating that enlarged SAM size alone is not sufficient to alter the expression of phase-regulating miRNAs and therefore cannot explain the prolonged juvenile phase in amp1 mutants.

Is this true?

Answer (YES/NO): NO